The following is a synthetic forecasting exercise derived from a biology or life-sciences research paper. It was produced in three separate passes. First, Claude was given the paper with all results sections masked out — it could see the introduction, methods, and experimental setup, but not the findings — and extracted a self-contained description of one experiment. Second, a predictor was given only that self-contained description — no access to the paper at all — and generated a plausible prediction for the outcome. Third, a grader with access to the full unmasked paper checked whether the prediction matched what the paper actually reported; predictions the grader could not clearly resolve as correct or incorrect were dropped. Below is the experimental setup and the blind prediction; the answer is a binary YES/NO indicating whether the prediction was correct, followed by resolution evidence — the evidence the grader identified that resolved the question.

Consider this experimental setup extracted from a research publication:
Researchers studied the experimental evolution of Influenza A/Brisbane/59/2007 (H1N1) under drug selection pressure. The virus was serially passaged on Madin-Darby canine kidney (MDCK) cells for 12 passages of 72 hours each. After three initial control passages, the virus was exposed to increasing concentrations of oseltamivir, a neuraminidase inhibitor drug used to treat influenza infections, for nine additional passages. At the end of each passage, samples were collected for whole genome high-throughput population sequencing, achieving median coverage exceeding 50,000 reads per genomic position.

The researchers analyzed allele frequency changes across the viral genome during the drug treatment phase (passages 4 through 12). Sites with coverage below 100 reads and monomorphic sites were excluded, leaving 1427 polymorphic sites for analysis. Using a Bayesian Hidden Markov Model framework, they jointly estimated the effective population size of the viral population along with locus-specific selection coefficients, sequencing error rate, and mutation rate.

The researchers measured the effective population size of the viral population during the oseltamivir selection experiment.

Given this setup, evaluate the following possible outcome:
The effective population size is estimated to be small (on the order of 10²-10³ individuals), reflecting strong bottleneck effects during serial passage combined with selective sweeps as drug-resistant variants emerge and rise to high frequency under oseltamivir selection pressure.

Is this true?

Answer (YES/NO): NO